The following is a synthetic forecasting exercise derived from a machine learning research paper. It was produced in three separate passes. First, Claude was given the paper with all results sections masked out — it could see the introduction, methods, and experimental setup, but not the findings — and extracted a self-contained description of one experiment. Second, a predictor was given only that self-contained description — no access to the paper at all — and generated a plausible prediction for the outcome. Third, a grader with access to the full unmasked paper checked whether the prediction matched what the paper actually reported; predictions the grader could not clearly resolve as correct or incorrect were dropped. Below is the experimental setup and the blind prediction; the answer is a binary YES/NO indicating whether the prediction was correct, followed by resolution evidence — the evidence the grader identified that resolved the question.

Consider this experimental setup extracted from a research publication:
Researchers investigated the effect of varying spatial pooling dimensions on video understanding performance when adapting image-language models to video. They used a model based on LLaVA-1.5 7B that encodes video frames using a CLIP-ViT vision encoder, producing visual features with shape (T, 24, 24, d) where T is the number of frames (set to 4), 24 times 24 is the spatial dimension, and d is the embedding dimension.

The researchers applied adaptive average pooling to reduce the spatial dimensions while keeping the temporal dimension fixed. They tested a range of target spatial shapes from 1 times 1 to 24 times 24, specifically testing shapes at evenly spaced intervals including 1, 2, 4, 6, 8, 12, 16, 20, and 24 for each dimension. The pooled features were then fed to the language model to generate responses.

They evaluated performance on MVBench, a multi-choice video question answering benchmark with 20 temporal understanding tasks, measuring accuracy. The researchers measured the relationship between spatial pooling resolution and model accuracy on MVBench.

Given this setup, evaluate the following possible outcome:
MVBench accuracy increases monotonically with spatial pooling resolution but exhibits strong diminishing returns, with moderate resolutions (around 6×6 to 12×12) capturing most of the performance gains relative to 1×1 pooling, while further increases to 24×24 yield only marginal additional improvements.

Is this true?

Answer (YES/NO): NO